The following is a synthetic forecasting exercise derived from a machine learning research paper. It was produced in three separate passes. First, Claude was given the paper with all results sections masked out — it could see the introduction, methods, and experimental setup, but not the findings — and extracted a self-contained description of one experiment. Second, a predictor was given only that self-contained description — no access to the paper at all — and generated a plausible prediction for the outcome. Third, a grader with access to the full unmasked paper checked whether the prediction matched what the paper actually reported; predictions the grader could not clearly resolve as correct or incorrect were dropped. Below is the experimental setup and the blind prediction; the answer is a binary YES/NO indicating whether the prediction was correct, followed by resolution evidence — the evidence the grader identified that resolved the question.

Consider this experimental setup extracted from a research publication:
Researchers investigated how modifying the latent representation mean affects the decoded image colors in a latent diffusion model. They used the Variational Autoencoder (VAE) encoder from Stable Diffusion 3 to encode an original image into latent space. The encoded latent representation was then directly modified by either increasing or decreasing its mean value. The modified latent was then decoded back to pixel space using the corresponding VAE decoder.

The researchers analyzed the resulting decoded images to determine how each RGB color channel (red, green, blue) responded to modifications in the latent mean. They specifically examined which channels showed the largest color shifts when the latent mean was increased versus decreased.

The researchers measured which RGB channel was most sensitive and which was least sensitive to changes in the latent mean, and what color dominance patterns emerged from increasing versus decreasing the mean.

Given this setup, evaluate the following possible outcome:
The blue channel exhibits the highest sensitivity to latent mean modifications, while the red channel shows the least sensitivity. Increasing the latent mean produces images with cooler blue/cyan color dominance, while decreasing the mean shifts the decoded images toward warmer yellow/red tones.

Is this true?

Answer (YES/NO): NO